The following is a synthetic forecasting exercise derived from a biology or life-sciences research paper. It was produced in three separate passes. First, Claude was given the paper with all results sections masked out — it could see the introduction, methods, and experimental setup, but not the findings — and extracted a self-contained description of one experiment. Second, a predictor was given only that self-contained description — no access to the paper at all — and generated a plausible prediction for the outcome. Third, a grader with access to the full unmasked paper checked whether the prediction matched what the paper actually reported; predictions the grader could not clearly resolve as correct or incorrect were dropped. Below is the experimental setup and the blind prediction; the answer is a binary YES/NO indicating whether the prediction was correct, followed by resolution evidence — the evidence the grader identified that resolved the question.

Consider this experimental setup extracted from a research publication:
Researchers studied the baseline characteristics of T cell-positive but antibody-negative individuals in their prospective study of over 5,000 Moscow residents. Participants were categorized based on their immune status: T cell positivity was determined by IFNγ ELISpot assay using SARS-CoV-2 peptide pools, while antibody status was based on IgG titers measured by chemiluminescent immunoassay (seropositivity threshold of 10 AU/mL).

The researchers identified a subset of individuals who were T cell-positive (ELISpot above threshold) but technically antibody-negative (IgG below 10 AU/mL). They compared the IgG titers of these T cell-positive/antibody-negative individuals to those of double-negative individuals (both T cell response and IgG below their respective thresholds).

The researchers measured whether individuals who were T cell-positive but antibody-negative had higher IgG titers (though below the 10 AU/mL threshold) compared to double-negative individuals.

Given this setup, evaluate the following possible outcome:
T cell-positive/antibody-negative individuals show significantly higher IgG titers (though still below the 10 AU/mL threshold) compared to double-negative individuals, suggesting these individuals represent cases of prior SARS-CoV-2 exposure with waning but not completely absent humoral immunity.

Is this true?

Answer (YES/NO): YES